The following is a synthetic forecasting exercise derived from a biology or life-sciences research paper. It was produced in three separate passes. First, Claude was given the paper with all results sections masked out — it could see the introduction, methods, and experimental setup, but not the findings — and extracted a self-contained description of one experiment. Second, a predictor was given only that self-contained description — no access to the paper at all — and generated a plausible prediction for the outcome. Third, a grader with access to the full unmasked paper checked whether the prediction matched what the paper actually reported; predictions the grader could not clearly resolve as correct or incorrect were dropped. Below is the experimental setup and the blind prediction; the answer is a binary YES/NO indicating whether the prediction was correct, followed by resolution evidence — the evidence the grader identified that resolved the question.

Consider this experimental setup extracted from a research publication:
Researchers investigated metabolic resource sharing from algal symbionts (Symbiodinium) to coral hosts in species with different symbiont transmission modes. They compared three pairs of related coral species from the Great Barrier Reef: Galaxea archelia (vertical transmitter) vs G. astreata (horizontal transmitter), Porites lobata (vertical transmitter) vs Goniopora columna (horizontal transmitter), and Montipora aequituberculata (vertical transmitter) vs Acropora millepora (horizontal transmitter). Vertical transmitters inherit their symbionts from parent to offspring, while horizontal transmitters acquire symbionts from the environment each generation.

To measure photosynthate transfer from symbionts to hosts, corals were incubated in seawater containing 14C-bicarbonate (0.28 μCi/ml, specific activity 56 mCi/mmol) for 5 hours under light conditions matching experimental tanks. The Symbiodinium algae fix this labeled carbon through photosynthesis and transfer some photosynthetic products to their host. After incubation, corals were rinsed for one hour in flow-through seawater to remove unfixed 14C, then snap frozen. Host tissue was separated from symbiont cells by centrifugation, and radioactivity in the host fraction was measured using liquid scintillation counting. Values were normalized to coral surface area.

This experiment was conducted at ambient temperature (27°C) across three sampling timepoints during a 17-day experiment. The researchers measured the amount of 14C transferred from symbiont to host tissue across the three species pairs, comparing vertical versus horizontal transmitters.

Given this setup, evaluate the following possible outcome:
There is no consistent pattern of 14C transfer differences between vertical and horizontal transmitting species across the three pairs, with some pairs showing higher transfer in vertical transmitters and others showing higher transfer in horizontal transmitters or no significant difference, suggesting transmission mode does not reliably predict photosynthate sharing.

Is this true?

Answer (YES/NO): YES